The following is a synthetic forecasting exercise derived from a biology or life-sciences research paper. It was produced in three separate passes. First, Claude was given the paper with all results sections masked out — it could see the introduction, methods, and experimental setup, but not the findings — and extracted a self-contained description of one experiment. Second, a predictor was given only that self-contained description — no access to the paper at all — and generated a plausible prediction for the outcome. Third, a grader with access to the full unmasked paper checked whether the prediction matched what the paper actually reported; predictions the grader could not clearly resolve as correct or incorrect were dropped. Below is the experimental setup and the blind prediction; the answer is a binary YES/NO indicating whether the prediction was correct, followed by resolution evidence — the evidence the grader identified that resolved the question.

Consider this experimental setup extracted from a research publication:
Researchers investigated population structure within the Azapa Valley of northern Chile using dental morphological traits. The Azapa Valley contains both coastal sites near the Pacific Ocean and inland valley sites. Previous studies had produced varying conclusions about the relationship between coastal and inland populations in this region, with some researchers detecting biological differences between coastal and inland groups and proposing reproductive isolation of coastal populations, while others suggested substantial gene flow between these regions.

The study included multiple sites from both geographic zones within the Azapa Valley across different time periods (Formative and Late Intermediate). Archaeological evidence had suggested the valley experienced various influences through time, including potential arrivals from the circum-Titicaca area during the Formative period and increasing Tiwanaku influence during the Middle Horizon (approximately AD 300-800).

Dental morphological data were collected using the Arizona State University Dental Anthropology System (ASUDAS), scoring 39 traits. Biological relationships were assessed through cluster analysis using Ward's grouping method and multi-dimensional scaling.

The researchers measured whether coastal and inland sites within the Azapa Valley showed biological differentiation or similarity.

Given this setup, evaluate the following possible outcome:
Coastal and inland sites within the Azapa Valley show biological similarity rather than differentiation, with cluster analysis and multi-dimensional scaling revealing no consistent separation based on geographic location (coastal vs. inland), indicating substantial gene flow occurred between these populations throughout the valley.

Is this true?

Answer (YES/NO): NO